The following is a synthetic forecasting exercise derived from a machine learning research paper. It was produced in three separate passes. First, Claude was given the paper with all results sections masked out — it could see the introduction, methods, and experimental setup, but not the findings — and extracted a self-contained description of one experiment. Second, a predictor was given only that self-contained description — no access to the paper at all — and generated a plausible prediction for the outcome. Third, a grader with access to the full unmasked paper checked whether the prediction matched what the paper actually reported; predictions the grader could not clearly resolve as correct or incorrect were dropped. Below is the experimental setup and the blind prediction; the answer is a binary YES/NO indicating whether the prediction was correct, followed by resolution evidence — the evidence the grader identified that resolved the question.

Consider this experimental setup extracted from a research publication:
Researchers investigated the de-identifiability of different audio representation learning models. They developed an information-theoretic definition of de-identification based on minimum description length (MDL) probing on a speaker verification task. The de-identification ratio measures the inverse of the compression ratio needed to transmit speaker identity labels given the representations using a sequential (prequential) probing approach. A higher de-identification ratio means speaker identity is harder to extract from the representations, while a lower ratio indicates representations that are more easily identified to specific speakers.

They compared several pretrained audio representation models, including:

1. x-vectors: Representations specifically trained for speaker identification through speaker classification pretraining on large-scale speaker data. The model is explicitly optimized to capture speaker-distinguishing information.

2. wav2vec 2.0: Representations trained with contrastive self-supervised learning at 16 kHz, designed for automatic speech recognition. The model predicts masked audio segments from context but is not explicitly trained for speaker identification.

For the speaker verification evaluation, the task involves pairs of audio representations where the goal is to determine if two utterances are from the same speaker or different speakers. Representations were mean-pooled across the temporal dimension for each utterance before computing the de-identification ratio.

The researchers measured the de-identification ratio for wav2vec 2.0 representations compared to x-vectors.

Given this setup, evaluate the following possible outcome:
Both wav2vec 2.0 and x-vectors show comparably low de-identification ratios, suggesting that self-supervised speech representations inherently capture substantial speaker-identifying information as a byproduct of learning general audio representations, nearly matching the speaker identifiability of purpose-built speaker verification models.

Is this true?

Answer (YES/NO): NO